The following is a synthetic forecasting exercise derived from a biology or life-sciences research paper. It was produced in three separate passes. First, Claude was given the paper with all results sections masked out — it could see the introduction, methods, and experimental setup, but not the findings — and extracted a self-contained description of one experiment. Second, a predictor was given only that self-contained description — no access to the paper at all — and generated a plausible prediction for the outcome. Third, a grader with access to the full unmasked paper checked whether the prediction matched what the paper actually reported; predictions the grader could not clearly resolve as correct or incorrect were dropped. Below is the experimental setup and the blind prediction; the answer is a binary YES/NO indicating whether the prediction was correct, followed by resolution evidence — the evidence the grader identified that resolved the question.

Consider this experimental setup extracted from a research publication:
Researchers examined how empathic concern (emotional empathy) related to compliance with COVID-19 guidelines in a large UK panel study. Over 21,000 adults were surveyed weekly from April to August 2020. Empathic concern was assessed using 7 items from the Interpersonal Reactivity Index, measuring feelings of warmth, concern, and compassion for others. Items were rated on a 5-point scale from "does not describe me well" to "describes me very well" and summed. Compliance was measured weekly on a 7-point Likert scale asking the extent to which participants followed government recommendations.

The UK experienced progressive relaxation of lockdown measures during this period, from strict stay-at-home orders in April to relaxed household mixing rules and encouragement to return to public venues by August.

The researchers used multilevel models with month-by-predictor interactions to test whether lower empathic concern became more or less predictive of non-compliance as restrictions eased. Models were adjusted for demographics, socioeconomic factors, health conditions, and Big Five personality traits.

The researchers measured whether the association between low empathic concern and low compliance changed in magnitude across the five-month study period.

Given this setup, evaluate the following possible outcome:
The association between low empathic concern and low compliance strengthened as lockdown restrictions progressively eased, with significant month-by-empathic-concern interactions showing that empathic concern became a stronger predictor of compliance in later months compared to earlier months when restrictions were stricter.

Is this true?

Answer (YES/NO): YES